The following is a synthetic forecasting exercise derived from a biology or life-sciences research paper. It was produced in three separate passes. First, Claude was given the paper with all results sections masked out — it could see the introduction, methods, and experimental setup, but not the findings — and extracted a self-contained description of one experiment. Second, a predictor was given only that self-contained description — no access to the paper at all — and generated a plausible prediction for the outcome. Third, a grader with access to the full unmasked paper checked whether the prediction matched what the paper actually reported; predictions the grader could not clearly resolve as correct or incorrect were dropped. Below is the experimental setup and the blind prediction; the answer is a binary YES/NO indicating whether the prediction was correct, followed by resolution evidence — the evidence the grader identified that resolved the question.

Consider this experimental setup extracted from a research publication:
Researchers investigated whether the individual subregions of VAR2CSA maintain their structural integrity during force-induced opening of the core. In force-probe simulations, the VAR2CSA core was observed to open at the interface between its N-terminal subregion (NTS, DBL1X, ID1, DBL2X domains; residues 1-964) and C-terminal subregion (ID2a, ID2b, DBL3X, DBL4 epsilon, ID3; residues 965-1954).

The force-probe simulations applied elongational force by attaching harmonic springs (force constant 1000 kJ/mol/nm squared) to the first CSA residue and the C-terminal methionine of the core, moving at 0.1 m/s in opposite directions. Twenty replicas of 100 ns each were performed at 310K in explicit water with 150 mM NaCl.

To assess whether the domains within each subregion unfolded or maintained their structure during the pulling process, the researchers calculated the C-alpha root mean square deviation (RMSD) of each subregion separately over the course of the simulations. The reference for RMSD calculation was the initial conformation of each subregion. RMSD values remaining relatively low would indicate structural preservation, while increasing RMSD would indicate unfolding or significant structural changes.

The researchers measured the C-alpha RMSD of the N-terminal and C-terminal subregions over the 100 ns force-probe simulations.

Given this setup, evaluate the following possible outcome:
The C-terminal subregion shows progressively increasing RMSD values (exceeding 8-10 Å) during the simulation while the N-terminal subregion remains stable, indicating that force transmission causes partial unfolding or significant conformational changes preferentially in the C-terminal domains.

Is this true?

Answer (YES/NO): NO